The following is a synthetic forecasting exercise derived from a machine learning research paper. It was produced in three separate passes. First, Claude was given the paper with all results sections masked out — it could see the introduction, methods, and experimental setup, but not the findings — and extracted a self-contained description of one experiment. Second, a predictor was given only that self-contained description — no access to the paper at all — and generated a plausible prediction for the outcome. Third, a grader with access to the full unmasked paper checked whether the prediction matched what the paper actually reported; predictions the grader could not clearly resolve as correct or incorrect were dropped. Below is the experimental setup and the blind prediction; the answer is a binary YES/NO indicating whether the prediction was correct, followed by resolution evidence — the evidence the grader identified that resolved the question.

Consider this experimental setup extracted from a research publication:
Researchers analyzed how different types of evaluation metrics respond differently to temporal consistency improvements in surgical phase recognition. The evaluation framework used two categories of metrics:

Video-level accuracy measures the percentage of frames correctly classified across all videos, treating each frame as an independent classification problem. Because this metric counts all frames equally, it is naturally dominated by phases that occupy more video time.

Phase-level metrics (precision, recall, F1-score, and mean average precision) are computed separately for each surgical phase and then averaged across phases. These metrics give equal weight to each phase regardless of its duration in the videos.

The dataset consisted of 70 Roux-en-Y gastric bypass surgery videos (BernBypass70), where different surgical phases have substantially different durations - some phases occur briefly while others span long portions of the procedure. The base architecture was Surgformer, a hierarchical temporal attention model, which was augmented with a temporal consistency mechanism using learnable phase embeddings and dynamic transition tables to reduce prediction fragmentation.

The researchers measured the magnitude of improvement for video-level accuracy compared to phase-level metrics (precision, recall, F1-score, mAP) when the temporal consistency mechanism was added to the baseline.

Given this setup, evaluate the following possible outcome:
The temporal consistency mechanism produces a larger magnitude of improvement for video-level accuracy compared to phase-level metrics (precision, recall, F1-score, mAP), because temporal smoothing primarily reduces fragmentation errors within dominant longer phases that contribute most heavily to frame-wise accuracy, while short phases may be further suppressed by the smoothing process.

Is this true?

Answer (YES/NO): NO